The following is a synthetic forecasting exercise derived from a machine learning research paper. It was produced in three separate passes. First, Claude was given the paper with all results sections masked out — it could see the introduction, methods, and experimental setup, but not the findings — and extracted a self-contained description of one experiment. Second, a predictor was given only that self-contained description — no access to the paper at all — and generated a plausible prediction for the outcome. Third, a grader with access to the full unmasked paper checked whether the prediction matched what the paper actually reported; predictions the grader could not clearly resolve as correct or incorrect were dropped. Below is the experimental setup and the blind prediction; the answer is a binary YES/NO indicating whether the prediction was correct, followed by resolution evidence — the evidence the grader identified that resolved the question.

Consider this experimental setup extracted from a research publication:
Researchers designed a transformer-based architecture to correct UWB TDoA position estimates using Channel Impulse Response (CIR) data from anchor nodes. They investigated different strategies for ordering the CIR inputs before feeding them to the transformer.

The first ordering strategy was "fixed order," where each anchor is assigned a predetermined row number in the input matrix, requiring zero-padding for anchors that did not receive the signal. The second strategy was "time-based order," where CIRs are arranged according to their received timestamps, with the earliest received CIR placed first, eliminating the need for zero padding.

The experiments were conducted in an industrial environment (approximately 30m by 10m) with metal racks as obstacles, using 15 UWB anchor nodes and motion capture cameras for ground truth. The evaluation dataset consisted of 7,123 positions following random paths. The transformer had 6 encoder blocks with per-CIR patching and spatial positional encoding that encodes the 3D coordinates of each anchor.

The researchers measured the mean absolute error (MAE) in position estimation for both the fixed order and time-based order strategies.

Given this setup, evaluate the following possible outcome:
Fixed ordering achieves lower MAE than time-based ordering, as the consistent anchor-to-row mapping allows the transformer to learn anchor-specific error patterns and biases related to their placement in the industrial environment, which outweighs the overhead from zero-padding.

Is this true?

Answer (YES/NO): YES